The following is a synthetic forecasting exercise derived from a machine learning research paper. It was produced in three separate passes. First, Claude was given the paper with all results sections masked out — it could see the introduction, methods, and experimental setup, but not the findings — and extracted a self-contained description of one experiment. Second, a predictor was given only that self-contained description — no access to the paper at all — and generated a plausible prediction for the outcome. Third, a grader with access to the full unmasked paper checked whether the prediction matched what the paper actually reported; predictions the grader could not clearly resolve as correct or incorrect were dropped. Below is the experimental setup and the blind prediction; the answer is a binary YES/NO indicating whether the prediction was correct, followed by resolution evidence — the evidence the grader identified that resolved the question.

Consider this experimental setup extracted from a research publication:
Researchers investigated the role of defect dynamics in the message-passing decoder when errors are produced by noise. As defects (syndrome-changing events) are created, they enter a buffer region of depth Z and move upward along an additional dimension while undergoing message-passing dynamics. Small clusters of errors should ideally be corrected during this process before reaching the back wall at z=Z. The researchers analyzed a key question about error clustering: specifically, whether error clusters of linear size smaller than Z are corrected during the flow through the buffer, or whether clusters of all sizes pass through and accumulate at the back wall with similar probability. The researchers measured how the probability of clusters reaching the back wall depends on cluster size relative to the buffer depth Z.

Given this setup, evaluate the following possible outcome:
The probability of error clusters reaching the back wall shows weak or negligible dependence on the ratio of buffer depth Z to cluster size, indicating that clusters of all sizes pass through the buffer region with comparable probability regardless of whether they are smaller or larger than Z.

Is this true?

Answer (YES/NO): NO